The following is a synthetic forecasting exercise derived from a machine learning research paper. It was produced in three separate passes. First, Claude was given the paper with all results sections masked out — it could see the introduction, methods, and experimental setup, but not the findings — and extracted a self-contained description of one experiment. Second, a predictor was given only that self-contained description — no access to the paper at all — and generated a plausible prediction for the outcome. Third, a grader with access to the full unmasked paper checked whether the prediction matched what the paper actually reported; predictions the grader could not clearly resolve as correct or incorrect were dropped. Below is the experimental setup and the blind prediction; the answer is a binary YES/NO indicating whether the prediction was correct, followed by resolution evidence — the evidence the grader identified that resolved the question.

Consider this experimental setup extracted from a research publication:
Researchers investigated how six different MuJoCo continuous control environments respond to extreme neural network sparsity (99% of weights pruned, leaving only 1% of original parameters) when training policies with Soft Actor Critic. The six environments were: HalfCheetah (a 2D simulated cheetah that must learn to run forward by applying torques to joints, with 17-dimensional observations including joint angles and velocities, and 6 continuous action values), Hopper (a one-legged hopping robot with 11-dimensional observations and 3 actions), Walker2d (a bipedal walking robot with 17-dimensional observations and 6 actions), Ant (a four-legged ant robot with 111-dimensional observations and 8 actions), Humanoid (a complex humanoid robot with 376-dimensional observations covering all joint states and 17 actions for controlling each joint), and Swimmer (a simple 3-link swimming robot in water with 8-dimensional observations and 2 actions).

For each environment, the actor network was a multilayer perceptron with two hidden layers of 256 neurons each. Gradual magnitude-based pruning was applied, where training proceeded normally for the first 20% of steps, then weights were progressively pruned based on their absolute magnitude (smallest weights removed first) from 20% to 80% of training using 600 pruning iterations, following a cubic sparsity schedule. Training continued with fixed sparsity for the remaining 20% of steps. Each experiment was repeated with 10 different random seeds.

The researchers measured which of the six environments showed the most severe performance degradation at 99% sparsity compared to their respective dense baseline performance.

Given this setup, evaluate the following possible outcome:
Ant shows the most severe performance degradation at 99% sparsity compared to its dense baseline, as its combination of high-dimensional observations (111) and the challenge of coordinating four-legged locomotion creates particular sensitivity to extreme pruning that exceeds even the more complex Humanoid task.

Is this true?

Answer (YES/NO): NO